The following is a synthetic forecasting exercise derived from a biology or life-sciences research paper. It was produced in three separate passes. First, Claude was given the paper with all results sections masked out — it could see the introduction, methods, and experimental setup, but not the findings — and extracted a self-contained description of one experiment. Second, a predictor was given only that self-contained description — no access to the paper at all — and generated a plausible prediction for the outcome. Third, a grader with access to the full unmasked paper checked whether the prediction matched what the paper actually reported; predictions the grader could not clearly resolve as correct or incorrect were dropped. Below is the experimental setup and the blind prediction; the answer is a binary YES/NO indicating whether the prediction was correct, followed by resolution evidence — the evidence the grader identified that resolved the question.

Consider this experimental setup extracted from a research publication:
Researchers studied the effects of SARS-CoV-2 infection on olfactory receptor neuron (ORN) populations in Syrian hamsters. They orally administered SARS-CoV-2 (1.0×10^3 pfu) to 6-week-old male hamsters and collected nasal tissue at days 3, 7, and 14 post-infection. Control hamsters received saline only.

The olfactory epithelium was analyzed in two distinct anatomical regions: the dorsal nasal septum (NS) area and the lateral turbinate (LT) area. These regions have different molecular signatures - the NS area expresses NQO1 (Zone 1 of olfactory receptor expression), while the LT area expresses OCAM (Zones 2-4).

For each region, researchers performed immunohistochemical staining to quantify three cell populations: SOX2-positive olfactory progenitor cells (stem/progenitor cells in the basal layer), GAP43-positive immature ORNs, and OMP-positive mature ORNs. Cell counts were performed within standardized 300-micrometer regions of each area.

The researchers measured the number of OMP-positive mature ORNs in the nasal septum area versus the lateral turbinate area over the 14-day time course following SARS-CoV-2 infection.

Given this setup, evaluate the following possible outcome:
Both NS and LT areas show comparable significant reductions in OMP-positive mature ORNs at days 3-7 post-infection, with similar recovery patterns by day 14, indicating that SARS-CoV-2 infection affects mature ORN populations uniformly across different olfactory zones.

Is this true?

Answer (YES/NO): NO